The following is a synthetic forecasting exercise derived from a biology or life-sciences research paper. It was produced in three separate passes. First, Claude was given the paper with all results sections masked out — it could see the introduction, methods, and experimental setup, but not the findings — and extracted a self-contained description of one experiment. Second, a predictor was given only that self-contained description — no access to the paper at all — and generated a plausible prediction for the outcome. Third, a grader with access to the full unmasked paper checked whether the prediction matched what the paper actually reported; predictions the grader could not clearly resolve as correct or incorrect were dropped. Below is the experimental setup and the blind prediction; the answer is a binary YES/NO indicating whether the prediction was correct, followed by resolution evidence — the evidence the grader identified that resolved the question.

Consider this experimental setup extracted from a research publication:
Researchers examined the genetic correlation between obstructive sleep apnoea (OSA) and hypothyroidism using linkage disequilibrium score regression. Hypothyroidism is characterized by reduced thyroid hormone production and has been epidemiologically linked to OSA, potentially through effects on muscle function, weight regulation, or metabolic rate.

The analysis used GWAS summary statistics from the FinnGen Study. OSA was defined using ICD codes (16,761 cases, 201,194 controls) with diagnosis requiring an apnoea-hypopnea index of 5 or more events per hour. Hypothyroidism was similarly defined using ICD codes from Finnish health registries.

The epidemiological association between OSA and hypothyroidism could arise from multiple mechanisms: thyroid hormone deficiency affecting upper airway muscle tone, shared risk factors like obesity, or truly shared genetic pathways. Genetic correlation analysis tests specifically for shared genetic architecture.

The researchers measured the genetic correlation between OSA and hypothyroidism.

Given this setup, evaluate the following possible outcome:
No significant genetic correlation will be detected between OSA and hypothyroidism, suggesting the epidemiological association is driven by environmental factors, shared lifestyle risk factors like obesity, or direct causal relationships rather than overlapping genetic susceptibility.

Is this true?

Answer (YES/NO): NO